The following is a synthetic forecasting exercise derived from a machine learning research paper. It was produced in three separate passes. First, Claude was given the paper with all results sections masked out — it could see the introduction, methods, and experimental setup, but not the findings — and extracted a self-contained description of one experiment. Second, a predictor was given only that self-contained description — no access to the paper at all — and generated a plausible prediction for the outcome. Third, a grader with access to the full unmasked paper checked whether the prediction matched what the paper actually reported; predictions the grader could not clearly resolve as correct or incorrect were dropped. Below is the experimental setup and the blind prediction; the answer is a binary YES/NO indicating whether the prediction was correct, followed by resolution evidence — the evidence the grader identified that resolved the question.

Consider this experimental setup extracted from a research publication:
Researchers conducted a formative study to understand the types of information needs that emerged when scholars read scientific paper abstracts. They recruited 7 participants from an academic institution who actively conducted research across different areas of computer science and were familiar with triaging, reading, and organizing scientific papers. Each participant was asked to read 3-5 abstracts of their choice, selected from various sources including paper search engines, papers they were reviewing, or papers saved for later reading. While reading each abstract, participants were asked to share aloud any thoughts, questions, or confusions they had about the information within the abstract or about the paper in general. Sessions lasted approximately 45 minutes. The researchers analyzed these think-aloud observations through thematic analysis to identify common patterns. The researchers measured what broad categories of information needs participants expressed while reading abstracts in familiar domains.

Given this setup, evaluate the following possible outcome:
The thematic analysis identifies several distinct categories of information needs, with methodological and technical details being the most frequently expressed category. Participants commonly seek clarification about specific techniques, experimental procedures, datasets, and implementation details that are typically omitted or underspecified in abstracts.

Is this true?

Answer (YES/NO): NO